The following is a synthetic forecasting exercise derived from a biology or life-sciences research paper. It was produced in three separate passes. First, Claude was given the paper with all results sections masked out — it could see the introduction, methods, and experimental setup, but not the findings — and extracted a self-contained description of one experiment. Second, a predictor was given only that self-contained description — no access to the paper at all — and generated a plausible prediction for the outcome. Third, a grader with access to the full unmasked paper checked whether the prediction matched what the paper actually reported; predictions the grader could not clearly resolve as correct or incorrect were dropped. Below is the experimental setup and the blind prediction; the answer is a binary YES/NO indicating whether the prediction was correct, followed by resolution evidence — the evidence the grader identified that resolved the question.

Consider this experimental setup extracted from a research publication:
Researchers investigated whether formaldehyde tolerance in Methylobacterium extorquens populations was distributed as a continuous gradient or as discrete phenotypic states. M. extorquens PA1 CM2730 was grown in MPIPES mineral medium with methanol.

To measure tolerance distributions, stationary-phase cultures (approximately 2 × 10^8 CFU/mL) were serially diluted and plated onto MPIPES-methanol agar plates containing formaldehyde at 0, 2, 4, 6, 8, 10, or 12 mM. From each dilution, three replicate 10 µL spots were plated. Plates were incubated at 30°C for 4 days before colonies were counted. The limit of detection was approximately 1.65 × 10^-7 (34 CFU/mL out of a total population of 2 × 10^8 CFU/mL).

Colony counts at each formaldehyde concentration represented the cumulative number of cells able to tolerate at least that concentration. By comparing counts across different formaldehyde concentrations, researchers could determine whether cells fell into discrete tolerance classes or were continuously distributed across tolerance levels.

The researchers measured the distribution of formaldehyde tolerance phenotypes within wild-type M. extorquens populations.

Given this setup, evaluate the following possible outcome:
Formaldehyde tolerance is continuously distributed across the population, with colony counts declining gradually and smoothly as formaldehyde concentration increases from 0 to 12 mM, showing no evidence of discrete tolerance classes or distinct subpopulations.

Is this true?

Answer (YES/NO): YES